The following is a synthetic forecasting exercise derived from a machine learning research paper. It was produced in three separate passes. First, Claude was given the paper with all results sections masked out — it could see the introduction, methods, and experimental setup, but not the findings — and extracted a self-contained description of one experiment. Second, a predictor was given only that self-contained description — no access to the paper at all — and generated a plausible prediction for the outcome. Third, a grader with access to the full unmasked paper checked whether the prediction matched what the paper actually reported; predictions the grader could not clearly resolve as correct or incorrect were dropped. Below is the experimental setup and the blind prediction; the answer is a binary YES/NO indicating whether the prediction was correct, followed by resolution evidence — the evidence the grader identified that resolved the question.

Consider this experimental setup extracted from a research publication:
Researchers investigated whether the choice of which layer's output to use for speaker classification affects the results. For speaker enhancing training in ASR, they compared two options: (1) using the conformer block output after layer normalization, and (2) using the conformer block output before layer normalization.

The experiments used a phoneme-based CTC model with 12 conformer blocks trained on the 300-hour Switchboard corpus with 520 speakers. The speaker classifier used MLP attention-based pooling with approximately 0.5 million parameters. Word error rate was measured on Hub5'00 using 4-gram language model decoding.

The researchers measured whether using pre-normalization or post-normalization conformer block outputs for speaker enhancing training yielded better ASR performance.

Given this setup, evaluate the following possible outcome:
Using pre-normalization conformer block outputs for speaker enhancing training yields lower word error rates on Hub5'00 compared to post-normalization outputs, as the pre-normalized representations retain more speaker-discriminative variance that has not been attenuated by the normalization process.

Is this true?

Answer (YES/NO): YES